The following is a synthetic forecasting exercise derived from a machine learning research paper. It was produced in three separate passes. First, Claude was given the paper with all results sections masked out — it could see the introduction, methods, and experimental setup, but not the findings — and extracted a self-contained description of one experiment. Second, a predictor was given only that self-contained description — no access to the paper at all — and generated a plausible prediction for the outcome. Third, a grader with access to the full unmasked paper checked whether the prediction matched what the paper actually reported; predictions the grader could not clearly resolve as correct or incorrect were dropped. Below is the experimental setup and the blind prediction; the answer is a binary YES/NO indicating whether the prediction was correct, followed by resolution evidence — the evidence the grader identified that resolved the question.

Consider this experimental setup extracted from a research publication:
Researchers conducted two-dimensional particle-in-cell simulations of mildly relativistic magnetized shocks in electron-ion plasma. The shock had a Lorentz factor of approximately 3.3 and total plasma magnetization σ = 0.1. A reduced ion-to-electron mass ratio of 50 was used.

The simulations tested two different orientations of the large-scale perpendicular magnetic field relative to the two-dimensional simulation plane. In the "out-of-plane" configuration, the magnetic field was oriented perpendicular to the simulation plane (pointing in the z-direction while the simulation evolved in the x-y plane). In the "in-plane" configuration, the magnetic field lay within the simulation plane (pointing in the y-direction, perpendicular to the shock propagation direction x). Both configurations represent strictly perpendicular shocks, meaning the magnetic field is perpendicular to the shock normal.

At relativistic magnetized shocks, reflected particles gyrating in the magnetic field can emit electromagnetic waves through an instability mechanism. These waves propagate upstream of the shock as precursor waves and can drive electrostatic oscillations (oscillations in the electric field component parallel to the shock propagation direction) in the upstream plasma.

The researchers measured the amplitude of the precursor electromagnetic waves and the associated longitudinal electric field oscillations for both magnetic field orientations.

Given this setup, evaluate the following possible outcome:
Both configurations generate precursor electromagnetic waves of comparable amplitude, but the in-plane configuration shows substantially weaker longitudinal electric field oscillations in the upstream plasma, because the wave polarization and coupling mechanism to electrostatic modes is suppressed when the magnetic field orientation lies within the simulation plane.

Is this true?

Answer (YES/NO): NO